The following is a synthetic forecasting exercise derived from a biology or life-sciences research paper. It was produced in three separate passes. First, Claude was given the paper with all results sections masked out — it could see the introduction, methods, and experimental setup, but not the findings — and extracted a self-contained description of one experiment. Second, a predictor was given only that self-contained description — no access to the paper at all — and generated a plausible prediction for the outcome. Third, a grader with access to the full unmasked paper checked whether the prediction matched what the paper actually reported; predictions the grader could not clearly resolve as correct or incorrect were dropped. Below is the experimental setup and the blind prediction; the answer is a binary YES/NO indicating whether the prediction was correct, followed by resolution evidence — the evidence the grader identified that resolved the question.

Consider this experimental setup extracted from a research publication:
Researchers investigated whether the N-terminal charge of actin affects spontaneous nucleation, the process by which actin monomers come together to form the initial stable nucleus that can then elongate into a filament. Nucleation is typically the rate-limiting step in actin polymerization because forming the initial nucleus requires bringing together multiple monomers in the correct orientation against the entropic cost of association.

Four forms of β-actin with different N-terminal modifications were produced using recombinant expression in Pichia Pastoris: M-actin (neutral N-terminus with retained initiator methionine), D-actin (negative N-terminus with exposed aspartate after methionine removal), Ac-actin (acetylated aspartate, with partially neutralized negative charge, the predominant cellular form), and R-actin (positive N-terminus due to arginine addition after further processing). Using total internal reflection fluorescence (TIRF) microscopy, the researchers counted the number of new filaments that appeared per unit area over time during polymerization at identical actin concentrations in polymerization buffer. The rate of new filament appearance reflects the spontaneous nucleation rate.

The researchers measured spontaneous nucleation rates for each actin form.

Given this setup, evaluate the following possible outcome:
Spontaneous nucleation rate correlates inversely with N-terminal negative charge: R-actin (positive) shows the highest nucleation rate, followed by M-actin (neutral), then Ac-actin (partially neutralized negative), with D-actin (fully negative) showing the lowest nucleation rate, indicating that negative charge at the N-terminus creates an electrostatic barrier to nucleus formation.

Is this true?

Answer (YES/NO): NO